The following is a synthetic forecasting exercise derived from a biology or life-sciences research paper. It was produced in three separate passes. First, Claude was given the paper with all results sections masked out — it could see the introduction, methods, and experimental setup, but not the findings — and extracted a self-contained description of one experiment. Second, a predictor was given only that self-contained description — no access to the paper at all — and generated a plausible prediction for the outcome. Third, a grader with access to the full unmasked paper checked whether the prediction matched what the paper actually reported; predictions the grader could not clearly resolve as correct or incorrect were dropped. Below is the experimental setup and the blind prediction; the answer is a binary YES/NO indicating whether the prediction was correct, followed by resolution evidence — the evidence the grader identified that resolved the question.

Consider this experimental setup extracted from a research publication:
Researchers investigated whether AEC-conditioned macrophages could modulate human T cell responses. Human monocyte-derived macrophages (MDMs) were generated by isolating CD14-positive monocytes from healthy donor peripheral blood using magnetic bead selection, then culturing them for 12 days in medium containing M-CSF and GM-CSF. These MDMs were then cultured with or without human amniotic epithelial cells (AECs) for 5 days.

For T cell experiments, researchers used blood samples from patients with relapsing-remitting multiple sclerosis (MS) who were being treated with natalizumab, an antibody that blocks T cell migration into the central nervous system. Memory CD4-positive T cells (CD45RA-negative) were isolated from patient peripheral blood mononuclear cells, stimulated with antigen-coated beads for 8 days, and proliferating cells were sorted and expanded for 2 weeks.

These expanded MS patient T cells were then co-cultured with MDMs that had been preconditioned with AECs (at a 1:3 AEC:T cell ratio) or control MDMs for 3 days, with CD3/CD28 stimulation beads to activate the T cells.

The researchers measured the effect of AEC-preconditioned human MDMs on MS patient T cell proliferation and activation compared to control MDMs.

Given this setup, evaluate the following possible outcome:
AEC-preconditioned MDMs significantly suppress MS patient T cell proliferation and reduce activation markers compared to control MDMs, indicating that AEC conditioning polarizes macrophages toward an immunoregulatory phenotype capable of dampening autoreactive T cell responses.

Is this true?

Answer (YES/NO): NO